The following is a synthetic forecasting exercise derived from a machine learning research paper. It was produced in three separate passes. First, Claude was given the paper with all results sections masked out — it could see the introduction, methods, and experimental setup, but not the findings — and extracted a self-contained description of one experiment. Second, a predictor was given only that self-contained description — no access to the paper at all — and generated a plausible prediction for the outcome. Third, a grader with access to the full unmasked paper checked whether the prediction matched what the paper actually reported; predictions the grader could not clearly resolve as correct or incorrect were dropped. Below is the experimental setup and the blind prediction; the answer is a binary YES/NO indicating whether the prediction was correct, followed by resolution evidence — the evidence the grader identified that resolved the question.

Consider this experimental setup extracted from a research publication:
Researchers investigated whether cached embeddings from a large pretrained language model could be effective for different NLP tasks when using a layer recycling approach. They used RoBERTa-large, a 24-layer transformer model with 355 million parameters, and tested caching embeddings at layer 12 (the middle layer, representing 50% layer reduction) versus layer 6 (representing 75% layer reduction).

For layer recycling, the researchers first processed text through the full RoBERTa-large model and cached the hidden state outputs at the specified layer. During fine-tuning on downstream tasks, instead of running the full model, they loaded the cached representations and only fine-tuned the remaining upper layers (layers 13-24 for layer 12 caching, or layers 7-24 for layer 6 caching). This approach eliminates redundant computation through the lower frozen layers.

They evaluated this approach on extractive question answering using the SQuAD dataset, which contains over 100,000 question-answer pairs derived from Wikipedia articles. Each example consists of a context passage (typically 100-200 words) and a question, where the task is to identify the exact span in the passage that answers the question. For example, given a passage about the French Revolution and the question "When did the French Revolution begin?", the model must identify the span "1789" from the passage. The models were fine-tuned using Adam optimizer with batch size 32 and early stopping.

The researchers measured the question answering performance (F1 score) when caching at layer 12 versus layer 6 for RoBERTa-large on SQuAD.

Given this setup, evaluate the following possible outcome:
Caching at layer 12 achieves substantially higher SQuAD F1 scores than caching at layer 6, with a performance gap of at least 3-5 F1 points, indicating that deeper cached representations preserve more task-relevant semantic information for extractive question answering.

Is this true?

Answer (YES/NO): NO